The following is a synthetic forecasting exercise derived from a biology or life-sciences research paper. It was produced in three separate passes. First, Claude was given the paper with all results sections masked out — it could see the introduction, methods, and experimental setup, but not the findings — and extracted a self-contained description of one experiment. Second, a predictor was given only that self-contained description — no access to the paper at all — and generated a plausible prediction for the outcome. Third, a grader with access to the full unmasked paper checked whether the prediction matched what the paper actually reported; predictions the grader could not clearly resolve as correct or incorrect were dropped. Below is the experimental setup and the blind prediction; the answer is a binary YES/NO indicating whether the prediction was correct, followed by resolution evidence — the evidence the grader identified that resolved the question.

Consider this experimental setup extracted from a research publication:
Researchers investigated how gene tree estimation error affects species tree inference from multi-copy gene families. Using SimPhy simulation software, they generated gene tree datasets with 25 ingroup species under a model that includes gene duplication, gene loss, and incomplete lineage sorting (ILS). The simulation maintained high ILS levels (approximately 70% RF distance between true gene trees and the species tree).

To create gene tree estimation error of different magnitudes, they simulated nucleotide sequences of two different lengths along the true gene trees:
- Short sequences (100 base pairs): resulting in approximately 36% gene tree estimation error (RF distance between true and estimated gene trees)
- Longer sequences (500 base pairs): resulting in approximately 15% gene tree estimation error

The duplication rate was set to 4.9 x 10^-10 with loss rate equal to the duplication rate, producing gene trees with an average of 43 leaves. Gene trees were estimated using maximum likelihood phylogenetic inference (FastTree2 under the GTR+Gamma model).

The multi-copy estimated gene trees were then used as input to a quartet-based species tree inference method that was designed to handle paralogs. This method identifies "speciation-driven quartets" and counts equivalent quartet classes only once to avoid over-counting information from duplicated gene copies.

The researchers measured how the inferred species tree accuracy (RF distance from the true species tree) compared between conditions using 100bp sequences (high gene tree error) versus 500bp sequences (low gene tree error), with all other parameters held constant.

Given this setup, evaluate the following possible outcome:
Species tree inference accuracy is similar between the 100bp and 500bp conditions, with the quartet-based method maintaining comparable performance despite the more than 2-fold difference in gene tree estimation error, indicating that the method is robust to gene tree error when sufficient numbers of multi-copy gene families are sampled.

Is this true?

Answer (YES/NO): NO